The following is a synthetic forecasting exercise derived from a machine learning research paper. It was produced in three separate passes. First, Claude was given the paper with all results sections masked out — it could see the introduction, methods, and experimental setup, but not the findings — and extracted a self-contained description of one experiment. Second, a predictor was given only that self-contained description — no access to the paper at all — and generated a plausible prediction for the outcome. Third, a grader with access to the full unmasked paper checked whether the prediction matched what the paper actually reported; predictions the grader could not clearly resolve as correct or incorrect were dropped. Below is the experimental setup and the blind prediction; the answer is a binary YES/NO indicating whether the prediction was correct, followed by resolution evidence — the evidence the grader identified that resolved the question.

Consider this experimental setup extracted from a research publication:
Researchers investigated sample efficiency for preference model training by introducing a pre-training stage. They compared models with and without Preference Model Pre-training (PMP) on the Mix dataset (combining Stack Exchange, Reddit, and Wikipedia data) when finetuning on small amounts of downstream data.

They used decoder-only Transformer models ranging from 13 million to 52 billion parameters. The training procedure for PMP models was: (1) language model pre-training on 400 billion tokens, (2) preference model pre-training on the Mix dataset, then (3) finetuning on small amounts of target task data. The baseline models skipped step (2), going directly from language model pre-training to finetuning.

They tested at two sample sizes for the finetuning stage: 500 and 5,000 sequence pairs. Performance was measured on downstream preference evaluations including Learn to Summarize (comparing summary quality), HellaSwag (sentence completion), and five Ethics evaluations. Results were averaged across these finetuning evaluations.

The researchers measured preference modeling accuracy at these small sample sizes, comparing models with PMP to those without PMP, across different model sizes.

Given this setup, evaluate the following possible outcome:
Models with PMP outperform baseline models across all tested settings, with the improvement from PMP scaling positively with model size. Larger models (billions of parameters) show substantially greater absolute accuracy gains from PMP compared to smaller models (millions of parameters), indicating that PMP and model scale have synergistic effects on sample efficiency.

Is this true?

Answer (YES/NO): NO